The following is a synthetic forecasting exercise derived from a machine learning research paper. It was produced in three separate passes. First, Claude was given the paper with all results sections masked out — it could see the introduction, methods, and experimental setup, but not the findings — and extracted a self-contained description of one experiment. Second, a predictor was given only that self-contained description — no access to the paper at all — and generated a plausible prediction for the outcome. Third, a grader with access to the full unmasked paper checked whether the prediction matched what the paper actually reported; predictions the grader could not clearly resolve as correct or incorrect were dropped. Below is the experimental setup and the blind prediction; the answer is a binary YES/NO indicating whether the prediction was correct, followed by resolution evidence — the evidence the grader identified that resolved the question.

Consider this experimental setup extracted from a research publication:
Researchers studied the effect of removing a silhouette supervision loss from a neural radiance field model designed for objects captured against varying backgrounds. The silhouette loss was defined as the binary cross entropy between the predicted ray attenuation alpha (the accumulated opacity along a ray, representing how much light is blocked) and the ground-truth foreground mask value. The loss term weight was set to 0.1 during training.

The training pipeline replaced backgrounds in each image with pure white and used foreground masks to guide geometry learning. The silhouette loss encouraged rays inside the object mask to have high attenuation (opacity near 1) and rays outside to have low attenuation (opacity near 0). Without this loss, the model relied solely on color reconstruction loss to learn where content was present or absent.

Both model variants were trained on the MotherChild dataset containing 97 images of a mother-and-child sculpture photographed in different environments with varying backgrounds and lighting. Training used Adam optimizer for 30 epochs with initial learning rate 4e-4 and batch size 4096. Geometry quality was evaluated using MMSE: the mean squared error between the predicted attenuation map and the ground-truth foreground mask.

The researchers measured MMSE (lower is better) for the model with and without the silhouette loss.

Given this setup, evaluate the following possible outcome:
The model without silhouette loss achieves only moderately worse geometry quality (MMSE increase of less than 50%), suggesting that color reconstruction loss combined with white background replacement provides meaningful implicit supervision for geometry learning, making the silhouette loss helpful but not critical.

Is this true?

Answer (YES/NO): NO